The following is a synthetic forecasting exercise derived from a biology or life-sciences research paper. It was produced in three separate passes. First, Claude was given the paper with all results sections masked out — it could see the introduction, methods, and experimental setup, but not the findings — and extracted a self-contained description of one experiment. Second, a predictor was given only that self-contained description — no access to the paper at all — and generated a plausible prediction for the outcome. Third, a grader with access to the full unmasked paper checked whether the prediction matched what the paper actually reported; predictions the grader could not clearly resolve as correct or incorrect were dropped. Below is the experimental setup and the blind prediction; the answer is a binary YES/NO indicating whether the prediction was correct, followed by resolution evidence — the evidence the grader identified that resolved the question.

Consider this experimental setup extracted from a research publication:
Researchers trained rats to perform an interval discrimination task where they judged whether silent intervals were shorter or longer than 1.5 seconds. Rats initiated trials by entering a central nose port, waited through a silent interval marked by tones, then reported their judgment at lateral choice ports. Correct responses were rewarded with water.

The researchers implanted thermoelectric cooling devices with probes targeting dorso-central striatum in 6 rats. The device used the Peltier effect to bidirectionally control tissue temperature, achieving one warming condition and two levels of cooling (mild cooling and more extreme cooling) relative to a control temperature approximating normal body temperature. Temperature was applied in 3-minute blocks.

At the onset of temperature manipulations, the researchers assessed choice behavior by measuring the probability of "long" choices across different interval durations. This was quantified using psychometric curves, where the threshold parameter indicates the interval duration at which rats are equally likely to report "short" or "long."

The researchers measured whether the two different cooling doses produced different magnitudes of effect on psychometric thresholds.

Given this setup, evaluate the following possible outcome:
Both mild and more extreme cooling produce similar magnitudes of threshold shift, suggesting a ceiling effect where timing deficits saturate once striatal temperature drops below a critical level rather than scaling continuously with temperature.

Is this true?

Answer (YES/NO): NO